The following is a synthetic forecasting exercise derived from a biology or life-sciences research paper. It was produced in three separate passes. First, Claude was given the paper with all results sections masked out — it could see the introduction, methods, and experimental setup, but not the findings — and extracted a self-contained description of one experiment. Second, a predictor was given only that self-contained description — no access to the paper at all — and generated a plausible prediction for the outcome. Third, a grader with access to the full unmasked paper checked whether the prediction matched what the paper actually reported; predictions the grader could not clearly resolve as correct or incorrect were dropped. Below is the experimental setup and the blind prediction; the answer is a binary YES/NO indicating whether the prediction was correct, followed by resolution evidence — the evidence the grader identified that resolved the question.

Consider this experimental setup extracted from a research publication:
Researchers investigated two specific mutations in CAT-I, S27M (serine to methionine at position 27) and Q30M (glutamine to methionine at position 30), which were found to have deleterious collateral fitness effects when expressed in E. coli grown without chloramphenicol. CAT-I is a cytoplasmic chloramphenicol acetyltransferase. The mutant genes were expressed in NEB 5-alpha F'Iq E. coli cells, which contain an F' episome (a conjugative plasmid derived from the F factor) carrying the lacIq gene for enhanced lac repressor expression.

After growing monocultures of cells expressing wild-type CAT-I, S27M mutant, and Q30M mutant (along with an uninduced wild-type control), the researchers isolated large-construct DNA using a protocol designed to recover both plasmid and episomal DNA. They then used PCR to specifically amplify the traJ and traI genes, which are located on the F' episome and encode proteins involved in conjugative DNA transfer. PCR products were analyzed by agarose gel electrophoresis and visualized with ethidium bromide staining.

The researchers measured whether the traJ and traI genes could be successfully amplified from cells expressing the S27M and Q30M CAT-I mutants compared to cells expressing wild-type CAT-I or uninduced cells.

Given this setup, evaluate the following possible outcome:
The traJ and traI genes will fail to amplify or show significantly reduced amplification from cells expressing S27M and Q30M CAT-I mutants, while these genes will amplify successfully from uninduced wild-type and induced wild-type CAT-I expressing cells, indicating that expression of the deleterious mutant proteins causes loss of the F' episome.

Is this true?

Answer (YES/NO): YES